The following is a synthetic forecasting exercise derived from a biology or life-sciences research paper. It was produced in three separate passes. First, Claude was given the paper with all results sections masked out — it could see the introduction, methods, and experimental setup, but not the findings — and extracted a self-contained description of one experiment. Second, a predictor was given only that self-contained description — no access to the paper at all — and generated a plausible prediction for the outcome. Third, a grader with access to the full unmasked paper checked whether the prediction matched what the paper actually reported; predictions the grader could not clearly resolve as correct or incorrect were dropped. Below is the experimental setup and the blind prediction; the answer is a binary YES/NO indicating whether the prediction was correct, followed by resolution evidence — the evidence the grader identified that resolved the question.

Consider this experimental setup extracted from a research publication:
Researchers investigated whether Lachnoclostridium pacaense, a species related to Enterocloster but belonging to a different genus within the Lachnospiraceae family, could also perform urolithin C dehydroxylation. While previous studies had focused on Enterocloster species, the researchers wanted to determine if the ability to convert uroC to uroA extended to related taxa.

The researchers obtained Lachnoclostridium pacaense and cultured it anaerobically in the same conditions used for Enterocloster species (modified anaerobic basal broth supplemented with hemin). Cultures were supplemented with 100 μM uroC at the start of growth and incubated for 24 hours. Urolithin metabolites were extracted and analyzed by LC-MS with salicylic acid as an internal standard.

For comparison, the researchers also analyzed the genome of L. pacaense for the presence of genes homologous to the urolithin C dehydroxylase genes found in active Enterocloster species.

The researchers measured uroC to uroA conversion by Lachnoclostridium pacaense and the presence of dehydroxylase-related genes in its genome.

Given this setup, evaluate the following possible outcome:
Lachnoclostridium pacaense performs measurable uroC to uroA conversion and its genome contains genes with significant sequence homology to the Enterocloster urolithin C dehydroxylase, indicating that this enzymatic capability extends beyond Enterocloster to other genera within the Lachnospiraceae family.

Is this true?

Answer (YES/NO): YES